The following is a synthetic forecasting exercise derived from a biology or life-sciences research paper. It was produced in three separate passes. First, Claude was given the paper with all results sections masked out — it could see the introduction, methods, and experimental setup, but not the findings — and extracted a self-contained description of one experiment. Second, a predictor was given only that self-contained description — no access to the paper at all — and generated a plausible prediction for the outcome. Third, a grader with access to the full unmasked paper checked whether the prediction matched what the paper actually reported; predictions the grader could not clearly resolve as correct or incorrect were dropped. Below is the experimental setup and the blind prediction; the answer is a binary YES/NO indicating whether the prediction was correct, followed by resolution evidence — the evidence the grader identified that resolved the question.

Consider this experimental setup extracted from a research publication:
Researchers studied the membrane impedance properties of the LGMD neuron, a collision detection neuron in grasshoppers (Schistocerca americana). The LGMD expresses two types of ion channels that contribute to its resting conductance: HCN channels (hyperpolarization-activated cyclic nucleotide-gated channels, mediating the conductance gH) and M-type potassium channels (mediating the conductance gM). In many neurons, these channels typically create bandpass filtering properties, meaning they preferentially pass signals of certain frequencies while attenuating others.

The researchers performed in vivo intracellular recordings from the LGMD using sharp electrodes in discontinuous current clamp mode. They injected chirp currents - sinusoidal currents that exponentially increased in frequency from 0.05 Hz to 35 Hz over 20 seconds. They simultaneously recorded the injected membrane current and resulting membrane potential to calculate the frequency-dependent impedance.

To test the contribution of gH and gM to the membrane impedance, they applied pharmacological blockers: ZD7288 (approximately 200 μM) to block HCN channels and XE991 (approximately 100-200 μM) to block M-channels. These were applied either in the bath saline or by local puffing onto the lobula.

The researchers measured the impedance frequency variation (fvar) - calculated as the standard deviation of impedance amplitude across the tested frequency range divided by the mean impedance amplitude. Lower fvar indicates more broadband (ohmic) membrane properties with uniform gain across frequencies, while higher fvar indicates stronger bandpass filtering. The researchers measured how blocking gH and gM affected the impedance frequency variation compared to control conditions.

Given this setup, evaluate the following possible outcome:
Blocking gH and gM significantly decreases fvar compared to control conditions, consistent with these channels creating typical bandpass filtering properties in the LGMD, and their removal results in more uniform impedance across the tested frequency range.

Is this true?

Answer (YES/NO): NO